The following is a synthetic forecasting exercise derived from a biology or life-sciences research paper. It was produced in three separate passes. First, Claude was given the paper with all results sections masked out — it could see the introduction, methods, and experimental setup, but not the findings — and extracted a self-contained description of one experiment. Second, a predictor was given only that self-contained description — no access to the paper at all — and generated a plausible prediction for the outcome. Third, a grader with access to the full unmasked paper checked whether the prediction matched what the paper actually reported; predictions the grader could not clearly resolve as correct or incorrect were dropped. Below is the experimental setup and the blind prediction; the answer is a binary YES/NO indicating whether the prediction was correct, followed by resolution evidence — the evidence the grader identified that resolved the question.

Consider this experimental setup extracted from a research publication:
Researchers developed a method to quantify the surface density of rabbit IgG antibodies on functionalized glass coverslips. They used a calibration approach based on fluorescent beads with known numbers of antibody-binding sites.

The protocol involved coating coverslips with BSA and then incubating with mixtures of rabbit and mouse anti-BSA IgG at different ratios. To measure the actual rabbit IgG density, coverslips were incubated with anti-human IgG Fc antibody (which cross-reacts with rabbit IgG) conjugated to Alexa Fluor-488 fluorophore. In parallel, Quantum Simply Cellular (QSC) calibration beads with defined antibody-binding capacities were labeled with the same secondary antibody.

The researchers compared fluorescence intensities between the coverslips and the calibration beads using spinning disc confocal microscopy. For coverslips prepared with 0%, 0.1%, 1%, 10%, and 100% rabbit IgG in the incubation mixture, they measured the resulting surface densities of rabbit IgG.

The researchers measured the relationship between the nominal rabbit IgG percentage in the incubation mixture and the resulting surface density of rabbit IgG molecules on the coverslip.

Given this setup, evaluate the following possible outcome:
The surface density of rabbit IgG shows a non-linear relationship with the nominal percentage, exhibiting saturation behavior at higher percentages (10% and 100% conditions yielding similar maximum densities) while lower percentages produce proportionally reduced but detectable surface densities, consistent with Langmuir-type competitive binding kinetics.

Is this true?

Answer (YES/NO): NO